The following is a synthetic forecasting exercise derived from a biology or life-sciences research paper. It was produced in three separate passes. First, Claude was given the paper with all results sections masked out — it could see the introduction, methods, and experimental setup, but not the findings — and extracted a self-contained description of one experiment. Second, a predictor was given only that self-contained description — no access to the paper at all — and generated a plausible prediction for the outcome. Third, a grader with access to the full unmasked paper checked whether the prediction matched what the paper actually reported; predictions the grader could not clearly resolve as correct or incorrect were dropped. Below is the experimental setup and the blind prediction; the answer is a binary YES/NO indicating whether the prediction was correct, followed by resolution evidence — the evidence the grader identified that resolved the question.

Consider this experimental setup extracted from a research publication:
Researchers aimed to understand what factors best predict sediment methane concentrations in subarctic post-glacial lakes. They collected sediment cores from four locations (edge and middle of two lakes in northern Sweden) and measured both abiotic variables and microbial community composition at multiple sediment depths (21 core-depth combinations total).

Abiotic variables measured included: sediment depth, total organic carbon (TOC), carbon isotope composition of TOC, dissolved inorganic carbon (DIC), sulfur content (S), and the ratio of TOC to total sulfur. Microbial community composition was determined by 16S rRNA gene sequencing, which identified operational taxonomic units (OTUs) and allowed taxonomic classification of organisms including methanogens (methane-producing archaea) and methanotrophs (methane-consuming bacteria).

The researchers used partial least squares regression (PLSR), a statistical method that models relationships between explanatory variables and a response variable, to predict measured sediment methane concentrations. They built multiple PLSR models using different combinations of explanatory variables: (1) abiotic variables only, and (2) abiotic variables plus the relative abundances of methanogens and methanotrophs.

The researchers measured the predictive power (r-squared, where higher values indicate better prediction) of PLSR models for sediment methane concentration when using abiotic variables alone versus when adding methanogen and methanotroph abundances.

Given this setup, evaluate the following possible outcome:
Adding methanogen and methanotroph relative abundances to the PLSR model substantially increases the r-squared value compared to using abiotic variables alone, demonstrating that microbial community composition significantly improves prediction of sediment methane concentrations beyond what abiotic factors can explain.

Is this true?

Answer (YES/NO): YES